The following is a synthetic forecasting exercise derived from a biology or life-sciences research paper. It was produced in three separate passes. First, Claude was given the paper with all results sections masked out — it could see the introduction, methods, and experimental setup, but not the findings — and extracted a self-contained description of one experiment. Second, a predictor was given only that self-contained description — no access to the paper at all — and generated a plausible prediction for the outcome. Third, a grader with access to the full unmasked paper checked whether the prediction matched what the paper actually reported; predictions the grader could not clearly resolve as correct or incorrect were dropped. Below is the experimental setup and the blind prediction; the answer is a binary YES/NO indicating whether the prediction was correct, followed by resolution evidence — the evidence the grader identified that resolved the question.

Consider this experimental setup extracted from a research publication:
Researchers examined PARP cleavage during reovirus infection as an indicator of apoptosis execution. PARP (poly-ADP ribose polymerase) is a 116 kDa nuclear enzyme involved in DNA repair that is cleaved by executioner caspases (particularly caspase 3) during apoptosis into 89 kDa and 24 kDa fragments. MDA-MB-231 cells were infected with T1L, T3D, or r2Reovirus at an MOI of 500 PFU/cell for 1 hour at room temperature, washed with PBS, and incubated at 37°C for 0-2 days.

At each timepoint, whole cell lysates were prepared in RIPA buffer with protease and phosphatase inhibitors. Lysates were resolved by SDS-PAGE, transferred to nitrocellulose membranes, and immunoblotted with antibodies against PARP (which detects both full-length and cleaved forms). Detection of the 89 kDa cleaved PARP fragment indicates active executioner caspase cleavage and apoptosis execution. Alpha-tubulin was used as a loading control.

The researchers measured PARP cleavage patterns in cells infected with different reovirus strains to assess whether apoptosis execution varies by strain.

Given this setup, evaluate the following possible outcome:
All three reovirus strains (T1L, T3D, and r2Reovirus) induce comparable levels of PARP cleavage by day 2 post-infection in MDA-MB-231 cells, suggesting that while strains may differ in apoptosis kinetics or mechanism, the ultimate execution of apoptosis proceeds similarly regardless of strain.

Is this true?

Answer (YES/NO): NO